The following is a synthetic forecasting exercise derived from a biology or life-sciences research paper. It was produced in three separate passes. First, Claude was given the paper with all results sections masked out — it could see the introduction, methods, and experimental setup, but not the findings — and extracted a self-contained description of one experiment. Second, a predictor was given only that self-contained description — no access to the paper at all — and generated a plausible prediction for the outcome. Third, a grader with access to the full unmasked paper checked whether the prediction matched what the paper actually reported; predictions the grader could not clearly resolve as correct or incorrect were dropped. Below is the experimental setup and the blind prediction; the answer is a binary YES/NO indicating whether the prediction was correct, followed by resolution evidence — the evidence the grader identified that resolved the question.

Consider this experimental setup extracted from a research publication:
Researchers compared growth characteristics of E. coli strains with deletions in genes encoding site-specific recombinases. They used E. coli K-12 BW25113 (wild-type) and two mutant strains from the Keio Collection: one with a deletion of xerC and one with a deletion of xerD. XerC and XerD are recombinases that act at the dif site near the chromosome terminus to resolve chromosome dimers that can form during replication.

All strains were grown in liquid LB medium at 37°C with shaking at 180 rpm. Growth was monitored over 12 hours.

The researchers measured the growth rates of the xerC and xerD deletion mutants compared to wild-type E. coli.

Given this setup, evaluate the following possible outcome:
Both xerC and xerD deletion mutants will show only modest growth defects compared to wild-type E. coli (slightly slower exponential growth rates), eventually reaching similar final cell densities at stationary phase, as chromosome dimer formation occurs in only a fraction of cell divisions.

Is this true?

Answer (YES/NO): NO